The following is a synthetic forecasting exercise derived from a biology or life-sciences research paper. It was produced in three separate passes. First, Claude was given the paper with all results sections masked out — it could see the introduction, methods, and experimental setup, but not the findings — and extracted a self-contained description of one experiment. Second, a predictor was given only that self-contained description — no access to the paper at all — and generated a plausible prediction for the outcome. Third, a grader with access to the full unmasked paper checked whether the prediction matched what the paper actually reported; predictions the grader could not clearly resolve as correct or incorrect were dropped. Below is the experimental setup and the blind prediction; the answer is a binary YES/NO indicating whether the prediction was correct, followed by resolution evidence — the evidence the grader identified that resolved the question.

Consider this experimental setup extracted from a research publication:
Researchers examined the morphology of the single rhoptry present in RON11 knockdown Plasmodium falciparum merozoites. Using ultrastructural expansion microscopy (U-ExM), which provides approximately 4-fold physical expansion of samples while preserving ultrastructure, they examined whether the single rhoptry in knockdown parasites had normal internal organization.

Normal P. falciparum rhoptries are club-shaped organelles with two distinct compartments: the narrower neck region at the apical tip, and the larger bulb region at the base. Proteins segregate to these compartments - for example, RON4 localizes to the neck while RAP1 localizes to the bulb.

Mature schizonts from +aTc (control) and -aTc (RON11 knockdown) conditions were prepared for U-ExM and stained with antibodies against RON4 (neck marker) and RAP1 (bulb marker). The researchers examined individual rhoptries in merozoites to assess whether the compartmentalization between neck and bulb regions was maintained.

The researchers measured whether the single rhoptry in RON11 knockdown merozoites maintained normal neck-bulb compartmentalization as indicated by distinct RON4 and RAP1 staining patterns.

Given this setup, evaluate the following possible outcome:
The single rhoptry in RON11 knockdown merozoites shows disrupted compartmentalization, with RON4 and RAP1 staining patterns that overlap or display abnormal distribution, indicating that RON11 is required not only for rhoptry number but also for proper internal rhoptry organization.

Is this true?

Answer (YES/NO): NO